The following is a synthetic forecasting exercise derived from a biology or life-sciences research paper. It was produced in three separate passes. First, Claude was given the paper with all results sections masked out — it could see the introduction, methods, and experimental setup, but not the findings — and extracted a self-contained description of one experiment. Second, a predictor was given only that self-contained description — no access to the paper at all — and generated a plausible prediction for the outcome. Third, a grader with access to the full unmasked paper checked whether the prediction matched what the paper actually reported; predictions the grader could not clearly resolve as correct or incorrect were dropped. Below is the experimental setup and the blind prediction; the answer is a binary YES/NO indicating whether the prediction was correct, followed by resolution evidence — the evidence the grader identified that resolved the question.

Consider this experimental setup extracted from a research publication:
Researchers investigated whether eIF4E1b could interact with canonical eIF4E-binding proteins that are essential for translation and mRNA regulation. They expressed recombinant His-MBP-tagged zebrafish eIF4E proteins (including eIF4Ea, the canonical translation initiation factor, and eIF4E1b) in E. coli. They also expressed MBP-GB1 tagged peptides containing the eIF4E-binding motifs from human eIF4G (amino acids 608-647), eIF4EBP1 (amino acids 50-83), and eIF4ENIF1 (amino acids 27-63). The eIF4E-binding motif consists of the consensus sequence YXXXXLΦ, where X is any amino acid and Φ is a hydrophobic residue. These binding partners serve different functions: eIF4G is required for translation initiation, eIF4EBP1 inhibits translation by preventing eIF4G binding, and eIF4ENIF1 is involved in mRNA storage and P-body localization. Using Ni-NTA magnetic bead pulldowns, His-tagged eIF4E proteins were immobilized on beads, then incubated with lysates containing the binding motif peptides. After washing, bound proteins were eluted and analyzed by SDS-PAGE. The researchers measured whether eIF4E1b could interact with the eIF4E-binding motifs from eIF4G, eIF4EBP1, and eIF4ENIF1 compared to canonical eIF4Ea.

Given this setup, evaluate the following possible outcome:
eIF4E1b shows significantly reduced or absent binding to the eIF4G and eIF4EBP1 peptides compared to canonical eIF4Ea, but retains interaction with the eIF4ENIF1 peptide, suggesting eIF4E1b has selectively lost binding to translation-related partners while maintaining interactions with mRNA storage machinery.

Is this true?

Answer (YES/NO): NO